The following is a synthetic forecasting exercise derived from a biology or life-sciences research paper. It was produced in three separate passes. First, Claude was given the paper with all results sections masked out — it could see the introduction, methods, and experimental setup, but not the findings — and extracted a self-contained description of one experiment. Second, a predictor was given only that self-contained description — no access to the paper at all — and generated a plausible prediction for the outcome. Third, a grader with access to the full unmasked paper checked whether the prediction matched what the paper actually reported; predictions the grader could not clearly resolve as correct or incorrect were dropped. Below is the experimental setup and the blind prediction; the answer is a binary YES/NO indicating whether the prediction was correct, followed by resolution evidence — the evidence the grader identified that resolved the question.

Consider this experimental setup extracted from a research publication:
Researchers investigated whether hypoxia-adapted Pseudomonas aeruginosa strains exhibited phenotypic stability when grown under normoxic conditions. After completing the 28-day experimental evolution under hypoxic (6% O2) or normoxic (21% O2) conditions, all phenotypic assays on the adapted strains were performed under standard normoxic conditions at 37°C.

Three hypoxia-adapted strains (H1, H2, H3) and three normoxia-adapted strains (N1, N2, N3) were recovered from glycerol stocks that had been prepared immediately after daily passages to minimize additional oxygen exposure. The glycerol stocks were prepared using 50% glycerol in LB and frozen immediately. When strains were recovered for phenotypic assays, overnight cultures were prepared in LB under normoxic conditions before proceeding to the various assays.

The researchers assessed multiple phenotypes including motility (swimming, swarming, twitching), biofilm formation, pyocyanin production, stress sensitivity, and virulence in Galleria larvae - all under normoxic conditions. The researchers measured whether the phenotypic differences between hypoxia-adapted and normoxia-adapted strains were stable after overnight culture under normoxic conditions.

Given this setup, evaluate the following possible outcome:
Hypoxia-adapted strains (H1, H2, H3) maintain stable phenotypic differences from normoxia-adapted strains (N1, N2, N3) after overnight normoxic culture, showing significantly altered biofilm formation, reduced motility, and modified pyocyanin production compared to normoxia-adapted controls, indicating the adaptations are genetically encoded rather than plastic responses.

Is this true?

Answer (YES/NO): NO